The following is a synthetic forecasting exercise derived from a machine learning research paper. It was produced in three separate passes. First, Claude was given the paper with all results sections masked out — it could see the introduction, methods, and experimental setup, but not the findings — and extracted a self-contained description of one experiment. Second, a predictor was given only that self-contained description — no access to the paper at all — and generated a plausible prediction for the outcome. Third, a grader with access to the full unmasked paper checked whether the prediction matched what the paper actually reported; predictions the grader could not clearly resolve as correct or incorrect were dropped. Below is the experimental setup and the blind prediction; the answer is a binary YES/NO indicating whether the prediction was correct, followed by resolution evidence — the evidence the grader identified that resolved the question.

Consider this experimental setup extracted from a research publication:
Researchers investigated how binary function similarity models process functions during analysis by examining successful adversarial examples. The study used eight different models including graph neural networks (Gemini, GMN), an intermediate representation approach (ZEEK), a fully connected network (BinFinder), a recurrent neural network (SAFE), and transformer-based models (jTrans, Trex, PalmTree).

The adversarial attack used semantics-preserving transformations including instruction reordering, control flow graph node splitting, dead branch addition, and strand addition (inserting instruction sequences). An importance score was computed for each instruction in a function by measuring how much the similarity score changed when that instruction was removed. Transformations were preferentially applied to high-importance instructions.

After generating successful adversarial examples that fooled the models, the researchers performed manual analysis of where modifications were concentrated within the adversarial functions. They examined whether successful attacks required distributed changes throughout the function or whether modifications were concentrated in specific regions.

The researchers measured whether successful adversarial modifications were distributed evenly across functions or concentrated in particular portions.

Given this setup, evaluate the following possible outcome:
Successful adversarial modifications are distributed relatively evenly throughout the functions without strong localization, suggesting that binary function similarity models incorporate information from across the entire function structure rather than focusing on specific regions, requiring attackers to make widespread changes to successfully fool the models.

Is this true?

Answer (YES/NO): NO